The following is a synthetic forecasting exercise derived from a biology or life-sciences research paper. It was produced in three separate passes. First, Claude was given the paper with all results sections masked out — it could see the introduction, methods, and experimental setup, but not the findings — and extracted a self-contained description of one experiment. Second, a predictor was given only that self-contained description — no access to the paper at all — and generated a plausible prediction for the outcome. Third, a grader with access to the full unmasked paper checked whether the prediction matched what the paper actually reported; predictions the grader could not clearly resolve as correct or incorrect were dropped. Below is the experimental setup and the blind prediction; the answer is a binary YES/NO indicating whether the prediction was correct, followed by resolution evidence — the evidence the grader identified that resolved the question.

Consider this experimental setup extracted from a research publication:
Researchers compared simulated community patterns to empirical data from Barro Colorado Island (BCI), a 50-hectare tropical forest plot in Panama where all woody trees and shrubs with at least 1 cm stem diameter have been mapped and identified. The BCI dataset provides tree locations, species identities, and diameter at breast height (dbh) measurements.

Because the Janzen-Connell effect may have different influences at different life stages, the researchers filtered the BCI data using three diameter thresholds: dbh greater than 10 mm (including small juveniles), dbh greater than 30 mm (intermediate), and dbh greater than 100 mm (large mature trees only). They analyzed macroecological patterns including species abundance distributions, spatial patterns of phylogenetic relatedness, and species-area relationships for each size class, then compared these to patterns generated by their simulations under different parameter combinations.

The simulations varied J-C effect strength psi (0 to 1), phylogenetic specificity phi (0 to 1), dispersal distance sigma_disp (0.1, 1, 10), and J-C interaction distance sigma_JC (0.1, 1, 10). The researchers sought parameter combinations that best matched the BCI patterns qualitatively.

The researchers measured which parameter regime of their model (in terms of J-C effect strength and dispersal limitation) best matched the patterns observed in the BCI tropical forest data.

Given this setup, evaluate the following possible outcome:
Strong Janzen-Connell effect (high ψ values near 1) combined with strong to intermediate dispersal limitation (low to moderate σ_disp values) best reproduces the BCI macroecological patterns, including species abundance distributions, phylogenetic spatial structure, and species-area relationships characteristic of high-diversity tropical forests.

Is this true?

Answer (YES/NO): YES